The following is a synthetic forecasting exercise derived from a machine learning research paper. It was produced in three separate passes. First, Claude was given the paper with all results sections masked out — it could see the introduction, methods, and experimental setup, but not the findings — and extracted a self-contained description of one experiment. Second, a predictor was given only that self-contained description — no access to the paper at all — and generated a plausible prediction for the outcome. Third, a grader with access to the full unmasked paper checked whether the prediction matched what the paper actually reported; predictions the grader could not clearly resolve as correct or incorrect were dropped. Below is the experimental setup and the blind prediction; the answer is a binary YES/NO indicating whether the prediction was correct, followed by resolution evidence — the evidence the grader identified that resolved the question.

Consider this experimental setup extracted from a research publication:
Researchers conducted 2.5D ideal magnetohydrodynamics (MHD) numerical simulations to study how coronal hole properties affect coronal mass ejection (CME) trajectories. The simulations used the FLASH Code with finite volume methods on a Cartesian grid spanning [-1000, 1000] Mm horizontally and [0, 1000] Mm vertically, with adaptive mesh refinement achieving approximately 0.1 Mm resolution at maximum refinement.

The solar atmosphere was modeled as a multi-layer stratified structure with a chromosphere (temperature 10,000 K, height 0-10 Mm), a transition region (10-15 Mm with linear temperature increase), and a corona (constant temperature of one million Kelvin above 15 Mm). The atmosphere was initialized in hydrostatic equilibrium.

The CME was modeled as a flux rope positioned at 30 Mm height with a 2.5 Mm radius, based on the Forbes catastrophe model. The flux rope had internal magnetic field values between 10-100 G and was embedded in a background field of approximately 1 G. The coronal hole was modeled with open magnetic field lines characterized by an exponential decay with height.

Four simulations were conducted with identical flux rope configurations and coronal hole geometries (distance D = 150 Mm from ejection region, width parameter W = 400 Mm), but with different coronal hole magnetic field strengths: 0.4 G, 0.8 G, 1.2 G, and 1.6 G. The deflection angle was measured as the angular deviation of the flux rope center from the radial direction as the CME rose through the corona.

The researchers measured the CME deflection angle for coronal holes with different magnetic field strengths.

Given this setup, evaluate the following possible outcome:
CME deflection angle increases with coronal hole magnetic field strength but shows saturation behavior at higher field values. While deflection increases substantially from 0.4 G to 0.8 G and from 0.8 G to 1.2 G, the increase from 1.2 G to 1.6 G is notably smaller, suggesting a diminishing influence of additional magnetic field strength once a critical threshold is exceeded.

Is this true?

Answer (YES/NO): NO